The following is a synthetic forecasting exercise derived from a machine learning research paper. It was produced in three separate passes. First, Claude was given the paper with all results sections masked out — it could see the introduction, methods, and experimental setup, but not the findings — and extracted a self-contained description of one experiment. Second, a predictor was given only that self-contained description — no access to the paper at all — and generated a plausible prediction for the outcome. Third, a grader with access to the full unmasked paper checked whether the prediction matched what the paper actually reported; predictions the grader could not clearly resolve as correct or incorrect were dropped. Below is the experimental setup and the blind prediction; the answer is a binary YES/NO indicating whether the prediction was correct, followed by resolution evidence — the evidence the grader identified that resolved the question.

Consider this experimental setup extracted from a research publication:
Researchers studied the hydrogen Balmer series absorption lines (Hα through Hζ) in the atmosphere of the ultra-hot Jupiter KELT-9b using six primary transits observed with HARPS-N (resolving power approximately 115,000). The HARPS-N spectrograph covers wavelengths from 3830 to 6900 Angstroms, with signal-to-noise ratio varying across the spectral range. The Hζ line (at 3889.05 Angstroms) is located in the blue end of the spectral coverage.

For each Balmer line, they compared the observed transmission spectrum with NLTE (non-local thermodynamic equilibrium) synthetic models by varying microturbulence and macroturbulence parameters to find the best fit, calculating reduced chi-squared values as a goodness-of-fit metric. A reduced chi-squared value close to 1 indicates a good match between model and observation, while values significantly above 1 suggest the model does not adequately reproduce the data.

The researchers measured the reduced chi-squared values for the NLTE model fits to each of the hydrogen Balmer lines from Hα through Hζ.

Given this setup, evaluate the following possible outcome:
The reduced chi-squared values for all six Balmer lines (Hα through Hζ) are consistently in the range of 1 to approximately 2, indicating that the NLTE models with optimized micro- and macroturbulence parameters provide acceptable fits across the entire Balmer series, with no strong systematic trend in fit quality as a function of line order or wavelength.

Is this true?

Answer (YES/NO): NO